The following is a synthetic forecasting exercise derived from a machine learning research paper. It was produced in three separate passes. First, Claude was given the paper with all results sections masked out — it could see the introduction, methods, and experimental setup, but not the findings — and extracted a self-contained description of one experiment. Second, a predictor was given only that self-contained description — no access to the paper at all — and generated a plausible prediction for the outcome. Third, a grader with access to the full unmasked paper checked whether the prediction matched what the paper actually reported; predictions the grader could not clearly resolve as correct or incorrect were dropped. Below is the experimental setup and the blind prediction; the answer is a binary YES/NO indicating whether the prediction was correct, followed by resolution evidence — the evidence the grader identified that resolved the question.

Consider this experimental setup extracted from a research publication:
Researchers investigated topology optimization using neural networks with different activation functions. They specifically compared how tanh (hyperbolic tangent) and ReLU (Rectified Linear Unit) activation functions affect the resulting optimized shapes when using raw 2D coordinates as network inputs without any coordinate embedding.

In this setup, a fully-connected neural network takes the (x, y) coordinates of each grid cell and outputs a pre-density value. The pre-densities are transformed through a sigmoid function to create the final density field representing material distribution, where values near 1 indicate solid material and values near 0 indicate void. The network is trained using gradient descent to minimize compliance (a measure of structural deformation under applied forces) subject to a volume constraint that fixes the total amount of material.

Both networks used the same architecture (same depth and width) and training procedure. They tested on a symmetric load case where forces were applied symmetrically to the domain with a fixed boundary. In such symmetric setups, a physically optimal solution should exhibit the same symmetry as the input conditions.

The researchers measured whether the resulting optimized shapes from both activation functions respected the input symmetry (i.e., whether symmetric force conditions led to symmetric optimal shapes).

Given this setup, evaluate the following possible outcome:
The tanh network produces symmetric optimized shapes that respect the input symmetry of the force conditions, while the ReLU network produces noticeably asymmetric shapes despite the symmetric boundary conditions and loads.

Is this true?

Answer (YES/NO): NO